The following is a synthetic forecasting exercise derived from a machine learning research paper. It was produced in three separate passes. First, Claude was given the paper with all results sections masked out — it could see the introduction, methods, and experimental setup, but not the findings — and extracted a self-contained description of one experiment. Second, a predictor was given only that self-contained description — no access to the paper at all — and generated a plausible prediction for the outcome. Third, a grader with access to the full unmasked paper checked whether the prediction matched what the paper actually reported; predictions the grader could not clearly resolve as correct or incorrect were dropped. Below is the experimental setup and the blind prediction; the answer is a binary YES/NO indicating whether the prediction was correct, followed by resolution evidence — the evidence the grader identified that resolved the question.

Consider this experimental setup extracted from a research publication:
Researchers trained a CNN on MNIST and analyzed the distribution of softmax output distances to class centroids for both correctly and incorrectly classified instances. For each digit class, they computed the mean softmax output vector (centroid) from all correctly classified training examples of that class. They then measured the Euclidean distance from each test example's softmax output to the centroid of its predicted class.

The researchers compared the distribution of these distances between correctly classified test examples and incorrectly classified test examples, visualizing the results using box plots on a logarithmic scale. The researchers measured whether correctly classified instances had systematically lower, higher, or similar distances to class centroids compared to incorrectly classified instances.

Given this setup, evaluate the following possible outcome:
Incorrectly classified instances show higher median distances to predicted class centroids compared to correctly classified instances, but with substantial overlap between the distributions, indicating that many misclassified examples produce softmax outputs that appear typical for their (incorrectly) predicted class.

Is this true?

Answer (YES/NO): YES